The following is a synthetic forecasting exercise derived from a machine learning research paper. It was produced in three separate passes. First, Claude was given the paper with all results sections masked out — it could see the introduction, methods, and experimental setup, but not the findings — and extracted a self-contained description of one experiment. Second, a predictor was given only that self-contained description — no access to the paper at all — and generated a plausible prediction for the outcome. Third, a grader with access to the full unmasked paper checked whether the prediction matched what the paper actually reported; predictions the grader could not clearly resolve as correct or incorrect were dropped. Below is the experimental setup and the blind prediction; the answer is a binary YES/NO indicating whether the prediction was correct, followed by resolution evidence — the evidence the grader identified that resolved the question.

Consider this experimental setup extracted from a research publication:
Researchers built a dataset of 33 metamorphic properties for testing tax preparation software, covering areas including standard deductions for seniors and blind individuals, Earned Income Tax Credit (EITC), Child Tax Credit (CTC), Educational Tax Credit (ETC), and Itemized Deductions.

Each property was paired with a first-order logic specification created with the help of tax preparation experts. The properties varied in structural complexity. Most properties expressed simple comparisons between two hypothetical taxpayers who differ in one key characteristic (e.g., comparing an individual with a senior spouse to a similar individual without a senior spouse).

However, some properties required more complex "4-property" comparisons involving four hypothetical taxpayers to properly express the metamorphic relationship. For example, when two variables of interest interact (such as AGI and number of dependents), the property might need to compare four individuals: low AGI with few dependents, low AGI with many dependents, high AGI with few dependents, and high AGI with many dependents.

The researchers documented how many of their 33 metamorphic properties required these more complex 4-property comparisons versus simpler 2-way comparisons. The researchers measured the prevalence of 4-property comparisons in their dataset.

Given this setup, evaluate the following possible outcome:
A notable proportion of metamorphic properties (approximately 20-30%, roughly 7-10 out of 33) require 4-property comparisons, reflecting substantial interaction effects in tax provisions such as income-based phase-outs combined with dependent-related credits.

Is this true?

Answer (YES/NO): NO